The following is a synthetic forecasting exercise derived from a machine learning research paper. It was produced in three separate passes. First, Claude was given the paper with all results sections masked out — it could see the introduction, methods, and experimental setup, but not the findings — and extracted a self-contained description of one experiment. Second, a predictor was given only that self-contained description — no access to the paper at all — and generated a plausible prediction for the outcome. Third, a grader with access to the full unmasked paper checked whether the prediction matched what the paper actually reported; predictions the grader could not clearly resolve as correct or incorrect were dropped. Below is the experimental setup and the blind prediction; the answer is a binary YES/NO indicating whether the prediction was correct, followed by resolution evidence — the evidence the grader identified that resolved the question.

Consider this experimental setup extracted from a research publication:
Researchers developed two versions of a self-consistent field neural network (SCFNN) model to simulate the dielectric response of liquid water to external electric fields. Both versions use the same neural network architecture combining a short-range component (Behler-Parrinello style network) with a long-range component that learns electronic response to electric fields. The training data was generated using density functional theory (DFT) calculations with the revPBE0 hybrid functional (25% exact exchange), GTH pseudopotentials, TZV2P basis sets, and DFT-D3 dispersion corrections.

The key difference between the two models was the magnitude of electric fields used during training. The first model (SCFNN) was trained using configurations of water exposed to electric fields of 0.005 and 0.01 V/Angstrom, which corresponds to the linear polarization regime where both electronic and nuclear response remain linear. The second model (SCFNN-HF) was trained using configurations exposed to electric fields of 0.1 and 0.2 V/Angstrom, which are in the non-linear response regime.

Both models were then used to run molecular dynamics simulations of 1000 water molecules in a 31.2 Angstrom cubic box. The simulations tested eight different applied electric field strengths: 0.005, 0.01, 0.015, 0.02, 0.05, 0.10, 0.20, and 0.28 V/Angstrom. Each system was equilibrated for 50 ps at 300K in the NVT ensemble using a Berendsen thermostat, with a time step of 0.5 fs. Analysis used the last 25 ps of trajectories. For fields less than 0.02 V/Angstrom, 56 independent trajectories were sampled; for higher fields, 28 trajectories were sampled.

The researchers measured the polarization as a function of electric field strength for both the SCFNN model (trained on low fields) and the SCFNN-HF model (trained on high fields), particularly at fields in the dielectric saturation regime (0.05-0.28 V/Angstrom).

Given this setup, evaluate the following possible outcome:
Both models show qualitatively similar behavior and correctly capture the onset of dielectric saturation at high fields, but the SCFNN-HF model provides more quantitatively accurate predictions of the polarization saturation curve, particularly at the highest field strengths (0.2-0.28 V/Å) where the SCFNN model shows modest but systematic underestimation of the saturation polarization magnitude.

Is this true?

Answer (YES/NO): NO